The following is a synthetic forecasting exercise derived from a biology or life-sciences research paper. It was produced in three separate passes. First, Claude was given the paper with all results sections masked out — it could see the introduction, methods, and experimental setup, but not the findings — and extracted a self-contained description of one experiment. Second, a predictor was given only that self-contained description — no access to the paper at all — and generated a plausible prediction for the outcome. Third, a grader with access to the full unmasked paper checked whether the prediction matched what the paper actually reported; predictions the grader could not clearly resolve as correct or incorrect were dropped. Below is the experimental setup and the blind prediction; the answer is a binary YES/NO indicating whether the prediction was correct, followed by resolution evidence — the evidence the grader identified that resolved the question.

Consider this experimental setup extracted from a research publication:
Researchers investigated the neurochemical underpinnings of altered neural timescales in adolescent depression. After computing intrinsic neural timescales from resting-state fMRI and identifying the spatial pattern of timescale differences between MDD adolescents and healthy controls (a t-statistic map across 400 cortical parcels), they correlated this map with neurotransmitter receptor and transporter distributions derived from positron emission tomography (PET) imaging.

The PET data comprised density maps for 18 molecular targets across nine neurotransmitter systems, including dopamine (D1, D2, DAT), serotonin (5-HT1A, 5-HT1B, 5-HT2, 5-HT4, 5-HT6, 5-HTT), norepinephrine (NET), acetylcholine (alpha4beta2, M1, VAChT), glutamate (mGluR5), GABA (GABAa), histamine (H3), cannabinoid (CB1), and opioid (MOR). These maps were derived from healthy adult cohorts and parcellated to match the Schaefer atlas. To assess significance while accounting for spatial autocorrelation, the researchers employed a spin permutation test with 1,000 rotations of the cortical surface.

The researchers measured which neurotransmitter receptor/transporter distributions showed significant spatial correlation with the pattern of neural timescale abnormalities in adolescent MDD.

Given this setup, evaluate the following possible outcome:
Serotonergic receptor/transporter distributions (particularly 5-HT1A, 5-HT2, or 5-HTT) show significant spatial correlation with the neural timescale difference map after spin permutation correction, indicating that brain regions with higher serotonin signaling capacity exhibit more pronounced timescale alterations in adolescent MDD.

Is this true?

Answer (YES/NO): YES